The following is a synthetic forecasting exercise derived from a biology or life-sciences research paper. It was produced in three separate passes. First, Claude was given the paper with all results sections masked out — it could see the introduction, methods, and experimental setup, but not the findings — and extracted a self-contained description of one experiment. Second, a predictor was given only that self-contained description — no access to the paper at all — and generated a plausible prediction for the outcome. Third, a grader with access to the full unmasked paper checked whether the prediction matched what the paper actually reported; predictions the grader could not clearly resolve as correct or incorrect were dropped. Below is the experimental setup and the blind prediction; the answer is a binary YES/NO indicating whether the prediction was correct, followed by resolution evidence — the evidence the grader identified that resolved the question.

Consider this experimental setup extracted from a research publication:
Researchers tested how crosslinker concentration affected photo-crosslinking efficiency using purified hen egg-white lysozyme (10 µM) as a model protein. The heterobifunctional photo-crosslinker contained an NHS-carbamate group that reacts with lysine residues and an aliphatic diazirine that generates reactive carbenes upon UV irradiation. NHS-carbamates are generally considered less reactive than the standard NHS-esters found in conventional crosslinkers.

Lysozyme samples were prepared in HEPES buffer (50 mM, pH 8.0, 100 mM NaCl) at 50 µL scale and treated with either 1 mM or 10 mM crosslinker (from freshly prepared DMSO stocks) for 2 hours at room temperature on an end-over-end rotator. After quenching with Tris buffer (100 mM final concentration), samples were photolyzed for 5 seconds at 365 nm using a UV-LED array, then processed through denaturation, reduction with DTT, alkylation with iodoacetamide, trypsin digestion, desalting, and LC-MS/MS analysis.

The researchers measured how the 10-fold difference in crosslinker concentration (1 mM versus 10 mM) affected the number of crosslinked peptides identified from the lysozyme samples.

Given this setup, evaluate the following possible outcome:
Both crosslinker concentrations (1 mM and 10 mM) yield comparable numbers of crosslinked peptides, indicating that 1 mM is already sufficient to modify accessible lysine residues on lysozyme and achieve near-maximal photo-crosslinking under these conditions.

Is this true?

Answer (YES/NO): YES